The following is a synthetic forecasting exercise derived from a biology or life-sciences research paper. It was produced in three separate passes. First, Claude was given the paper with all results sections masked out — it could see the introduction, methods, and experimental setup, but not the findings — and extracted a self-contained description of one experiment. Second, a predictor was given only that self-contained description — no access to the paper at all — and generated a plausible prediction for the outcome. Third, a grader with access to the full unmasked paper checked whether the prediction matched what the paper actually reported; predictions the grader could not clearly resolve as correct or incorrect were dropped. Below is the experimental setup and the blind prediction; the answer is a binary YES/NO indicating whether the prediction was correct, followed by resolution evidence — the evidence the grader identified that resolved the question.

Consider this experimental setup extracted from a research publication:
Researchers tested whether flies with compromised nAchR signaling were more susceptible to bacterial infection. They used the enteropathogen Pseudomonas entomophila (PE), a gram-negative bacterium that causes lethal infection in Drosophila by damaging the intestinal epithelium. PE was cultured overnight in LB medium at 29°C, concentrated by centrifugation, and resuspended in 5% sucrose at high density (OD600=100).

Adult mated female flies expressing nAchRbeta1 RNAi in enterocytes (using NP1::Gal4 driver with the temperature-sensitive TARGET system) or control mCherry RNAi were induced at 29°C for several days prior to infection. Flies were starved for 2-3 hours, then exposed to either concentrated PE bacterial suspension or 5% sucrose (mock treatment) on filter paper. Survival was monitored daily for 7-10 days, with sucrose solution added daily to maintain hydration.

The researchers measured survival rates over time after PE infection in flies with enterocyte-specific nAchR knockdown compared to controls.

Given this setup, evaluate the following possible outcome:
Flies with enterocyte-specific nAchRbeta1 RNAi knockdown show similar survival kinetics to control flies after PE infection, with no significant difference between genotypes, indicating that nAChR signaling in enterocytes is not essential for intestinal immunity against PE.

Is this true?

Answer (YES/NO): NO